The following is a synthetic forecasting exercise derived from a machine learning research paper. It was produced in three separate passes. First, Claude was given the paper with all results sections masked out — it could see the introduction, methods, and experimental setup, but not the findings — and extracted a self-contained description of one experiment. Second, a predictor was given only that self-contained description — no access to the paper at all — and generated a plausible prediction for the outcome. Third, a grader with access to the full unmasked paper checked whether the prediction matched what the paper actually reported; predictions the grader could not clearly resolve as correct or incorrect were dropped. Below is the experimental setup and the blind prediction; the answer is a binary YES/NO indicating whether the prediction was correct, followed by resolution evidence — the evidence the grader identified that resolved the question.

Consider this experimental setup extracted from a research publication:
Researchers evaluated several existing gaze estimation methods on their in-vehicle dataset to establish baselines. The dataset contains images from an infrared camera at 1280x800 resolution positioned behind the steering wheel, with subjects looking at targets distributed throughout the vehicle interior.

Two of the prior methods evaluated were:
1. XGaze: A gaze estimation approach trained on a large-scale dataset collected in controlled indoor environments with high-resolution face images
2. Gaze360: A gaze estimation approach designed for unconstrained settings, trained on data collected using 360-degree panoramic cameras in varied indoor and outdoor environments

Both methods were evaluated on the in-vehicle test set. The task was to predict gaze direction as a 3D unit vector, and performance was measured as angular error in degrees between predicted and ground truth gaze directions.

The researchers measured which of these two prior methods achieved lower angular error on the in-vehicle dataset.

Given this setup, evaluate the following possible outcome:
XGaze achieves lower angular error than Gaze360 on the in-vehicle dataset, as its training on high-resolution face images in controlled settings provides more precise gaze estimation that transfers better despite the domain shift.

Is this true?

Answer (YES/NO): YES